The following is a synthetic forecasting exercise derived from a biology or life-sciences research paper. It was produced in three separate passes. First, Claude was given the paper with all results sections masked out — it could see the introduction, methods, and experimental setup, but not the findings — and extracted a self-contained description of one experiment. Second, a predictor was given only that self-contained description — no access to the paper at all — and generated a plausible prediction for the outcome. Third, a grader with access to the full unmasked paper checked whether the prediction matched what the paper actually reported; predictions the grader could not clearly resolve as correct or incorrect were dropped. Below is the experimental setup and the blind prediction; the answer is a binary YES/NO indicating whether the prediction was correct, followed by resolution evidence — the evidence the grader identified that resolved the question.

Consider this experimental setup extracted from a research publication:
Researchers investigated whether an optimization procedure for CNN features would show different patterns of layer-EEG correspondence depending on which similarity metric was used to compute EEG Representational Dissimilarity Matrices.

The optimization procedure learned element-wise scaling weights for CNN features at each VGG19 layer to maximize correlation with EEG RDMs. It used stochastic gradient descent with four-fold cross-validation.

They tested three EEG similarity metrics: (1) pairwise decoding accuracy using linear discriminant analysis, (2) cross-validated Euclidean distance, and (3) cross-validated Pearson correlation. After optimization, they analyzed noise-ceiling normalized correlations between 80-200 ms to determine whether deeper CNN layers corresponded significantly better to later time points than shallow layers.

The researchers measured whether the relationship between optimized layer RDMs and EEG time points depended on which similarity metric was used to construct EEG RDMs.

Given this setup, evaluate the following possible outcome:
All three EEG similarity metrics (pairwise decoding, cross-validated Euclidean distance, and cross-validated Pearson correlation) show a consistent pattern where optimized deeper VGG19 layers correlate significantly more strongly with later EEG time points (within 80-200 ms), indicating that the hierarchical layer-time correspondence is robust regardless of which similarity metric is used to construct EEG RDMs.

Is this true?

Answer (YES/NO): NO